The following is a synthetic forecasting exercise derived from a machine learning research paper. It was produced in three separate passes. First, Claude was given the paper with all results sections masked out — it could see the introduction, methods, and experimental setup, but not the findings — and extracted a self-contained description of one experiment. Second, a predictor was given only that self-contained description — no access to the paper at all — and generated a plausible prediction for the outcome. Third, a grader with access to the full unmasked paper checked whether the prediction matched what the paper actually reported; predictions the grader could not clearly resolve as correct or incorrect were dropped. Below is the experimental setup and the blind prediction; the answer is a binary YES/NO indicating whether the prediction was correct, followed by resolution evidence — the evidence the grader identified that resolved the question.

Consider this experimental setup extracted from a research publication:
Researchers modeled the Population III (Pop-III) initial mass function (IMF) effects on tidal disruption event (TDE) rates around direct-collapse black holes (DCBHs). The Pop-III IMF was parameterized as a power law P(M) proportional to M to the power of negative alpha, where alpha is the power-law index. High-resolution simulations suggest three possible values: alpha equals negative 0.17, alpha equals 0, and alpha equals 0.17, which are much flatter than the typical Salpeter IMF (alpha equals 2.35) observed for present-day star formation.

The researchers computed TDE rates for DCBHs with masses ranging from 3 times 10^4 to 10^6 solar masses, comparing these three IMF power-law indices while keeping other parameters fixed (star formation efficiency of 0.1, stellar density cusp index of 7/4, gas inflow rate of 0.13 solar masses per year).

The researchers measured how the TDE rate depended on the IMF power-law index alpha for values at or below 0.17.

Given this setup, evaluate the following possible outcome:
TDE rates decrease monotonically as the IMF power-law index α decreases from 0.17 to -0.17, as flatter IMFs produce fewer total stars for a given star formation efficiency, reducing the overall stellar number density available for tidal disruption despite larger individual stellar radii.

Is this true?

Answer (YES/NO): NO